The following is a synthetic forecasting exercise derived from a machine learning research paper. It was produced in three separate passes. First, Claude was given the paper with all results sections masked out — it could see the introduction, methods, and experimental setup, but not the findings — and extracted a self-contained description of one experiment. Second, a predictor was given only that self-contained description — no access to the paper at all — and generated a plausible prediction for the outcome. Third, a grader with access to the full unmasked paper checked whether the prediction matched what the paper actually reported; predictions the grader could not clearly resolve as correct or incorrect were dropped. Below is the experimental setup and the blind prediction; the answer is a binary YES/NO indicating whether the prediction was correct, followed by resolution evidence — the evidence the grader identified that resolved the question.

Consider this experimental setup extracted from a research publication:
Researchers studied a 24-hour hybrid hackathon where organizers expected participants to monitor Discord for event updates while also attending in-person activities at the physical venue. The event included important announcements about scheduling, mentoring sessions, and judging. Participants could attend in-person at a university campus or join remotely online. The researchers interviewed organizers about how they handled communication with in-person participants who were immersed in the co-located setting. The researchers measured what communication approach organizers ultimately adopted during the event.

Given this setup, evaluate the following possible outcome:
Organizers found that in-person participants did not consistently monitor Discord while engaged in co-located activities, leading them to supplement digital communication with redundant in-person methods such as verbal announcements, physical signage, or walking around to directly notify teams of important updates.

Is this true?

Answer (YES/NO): YES